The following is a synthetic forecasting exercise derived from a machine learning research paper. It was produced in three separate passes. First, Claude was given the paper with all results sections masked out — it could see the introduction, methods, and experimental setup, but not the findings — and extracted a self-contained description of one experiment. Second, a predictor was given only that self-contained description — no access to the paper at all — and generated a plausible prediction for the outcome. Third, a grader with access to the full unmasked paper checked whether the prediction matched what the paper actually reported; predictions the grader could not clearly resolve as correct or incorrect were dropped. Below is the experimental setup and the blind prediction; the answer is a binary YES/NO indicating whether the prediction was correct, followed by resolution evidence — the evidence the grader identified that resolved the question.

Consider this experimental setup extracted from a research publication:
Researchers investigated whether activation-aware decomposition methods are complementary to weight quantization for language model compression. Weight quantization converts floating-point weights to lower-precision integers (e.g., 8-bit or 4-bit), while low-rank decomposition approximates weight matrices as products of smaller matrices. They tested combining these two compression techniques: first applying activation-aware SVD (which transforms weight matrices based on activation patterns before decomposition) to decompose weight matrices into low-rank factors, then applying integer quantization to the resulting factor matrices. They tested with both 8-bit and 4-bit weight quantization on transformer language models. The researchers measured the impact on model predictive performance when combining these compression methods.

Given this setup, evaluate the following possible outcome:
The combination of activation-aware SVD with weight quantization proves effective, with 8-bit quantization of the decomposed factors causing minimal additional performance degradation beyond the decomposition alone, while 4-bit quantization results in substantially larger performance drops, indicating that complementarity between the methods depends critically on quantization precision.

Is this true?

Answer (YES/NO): YES